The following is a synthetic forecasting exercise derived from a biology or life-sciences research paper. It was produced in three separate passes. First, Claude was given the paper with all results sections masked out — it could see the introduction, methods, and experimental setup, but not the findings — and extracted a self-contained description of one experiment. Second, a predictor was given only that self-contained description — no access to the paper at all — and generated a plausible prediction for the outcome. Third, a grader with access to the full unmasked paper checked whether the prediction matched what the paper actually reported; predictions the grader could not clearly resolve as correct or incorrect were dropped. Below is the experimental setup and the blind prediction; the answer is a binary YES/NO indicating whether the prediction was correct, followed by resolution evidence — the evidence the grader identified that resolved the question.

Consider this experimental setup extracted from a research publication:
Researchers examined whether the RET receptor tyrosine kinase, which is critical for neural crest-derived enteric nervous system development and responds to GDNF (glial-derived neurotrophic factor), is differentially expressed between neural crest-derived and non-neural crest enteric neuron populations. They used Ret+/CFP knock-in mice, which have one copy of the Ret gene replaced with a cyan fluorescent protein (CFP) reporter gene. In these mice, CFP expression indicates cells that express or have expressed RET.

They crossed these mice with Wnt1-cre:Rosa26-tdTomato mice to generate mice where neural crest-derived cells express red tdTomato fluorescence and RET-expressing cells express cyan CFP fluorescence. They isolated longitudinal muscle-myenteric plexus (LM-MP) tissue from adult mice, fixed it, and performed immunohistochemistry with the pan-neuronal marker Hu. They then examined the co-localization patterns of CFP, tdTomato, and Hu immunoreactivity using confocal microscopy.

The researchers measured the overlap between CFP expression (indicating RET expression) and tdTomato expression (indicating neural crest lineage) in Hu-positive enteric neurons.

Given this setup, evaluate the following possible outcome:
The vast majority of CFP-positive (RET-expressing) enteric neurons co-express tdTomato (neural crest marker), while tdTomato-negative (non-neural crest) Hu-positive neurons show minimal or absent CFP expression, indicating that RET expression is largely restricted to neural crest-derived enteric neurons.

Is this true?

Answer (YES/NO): YES